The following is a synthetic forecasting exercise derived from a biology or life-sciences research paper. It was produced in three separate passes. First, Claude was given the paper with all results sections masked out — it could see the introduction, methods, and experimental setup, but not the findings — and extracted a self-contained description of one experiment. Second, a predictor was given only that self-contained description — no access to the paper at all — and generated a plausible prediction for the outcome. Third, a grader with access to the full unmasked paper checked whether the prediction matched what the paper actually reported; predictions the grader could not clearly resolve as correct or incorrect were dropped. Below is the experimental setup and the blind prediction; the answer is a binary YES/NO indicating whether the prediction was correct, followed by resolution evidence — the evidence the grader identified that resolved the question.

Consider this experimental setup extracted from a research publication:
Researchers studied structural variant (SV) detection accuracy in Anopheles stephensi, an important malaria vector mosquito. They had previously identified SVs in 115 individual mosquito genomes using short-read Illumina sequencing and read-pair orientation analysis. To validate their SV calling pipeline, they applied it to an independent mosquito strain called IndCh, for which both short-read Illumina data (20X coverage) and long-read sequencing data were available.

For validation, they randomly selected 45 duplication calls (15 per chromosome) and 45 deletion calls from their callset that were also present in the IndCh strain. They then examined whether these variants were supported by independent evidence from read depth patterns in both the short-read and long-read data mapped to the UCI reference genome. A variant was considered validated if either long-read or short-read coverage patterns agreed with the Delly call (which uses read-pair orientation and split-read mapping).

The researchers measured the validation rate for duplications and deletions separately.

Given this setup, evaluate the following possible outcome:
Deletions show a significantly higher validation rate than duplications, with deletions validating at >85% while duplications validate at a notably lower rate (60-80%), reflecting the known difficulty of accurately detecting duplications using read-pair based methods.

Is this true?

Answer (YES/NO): NO